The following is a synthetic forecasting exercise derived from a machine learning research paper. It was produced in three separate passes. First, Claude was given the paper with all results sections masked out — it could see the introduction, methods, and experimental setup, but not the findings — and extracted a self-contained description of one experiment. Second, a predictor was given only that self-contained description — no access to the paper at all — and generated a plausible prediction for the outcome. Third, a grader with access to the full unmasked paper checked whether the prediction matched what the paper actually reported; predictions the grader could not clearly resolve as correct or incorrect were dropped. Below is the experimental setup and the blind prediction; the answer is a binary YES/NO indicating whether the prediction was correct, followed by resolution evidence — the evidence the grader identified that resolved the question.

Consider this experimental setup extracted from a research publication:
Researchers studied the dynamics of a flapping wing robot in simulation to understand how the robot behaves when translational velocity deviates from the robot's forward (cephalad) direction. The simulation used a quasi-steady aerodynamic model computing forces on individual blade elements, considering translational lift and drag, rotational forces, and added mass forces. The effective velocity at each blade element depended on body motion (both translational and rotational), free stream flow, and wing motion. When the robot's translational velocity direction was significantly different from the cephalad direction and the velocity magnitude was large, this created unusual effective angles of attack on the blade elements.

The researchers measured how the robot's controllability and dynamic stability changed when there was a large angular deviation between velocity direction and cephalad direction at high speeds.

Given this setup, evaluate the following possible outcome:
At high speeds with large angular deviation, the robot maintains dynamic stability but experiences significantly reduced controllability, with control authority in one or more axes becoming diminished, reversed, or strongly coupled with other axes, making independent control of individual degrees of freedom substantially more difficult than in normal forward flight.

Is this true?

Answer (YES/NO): YES